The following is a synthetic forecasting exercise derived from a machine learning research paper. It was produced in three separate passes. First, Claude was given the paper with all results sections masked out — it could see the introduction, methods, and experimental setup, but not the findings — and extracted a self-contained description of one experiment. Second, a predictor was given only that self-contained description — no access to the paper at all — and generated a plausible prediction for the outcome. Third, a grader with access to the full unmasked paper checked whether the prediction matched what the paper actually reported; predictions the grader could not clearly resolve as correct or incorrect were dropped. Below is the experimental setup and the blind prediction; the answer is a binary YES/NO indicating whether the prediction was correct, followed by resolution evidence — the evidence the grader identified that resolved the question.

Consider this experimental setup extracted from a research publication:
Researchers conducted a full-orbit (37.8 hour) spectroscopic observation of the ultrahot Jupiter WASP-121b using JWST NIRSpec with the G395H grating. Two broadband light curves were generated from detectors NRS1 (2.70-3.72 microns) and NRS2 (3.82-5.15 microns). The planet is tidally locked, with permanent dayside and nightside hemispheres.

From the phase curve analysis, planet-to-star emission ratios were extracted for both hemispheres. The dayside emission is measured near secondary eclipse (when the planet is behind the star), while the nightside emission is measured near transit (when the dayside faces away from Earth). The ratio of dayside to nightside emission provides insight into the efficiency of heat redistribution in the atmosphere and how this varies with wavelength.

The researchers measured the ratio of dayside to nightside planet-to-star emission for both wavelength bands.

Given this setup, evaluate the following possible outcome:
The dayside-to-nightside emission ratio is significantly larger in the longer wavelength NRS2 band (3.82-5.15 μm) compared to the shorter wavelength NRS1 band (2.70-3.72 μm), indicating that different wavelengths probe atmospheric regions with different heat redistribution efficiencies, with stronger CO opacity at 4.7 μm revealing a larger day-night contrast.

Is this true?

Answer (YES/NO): NO